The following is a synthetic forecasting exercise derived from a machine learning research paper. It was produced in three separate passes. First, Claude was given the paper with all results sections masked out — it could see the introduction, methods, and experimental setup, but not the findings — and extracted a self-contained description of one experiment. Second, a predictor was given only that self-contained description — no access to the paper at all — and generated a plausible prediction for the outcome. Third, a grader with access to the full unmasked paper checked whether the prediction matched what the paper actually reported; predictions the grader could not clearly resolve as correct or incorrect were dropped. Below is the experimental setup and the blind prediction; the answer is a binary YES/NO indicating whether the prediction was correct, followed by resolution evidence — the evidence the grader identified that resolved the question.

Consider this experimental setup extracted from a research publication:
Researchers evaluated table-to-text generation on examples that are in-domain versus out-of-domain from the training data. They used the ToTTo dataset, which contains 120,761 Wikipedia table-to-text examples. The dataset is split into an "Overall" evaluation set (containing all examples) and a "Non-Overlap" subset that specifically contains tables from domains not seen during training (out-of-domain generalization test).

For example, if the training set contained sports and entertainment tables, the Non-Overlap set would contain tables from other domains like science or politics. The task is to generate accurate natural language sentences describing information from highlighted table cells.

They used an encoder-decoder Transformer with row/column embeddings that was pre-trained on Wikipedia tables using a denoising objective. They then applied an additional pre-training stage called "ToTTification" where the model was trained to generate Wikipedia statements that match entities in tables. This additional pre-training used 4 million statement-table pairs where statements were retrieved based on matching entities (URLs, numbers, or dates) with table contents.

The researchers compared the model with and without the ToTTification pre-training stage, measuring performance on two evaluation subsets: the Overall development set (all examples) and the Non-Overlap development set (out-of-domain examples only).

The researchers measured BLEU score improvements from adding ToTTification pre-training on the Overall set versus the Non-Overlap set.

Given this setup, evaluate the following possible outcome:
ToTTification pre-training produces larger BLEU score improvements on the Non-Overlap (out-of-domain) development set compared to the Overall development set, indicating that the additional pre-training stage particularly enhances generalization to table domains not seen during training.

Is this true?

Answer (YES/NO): YES